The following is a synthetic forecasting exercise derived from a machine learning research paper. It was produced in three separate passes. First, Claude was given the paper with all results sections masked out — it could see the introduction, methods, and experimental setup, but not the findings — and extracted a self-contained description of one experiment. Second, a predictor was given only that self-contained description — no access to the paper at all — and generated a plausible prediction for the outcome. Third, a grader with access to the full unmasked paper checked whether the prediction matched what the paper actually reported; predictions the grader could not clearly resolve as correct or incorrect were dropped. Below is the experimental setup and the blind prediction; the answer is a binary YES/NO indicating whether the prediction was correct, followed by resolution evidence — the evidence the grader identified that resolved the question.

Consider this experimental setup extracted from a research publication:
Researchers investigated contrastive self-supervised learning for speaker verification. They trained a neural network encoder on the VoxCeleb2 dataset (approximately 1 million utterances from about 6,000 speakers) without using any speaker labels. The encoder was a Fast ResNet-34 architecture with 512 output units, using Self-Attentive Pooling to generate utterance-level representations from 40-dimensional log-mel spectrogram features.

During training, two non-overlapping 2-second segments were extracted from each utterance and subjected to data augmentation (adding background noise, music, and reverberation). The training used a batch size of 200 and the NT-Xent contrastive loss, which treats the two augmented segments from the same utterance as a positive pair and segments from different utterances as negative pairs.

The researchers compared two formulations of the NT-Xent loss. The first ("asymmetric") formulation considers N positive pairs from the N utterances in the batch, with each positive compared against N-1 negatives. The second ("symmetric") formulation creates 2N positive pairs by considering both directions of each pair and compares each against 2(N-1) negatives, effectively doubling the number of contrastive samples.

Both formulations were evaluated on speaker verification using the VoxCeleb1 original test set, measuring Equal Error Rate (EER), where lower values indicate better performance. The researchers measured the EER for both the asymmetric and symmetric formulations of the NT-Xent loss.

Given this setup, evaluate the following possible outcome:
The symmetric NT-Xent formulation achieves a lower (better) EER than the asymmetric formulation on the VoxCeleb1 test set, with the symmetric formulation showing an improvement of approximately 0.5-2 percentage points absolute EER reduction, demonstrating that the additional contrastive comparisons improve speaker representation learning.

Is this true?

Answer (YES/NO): YES